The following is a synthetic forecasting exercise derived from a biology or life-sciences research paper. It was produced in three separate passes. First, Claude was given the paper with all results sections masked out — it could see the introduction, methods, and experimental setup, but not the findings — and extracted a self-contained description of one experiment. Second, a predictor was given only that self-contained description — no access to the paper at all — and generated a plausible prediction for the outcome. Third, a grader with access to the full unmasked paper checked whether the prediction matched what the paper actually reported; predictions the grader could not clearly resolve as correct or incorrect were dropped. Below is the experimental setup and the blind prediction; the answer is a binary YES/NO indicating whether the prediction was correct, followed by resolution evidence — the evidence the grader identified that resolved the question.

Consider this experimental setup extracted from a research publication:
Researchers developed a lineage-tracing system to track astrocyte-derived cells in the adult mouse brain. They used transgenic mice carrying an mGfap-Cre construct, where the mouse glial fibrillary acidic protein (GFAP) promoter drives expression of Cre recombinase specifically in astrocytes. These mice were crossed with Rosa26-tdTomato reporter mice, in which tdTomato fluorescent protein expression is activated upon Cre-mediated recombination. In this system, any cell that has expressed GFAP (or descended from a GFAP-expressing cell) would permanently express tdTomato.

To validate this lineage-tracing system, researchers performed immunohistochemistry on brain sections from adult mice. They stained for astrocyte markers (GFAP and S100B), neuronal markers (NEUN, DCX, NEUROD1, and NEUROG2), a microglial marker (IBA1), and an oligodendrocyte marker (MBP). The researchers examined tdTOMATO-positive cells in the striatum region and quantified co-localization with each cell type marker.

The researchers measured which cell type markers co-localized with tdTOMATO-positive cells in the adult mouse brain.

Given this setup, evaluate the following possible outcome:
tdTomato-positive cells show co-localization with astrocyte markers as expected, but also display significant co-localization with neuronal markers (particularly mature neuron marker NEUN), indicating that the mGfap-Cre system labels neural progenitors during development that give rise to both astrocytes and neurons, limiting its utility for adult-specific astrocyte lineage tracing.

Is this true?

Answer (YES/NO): NO